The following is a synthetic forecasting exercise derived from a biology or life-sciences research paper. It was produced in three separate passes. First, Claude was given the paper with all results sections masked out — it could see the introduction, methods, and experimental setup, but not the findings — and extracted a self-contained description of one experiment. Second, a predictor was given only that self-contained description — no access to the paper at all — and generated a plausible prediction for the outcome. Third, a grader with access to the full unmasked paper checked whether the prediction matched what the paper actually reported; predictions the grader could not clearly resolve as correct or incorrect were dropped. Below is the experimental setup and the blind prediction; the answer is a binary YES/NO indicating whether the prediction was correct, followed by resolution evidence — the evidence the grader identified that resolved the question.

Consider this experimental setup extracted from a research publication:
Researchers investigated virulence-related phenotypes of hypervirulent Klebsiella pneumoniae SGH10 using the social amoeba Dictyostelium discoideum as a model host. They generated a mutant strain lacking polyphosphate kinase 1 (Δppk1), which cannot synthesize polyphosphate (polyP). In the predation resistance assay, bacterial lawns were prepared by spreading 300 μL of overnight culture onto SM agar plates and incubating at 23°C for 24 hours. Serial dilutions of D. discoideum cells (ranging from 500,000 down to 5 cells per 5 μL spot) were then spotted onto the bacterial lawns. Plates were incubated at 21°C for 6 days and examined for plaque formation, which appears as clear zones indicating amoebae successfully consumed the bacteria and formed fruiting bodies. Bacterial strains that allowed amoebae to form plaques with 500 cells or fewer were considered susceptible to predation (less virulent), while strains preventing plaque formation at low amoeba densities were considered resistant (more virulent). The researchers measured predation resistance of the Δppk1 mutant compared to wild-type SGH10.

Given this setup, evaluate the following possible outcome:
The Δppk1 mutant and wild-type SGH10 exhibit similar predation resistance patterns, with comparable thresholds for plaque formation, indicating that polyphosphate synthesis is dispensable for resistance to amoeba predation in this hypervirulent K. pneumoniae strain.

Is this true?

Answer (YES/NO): NO